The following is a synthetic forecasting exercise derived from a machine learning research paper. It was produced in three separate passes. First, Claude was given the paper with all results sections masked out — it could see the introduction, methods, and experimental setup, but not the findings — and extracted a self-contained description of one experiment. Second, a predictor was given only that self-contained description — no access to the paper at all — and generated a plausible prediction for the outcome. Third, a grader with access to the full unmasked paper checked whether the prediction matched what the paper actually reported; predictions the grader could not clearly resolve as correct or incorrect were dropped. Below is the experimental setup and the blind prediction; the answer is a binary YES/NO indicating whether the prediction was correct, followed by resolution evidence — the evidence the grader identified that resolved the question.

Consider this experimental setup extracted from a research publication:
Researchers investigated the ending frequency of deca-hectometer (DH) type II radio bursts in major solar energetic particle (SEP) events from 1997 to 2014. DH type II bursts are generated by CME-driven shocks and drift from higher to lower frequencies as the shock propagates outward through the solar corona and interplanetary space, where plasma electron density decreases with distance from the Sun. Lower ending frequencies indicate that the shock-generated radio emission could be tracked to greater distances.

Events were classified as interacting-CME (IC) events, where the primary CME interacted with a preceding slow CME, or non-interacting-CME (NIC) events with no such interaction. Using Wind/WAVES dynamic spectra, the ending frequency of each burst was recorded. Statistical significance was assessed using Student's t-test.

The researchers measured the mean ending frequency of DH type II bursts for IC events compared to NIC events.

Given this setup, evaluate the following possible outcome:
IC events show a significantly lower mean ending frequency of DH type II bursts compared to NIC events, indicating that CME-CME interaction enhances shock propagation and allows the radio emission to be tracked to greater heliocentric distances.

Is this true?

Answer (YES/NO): NO